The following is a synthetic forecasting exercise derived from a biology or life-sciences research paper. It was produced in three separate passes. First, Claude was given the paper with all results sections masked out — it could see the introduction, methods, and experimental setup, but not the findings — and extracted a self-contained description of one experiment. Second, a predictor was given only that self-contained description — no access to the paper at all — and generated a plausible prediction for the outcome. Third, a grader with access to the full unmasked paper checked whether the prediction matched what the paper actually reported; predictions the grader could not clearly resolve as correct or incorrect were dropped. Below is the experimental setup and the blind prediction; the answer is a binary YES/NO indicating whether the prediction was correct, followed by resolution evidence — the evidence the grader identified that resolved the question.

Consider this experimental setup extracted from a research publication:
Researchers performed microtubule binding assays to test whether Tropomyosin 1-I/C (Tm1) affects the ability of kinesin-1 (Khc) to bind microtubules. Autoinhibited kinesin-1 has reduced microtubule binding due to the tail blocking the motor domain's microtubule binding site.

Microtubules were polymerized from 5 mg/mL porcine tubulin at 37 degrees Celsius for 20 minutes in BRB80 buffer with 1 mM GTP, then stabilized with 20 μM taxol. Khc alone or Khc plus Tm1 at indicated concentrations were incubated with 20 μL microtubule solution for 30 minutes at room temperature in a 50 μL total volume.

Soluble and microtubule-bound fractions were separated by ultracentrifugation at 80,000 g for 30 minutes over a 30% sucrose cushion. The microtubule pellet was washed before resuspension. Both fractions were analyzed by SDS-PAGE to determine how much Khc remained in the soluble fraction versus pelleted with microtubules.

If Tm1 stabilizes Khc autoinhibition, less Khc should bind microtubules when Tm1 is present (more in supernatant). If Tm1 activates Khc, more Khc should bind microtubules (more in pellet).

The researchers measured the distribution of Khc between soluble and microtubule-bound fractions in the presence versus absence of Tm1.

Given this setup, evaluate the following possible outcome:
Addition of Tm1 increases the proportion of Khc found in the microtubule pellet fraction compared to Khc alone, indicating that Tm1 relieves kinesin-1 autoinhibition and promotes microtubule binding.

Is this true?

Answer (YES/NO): NO